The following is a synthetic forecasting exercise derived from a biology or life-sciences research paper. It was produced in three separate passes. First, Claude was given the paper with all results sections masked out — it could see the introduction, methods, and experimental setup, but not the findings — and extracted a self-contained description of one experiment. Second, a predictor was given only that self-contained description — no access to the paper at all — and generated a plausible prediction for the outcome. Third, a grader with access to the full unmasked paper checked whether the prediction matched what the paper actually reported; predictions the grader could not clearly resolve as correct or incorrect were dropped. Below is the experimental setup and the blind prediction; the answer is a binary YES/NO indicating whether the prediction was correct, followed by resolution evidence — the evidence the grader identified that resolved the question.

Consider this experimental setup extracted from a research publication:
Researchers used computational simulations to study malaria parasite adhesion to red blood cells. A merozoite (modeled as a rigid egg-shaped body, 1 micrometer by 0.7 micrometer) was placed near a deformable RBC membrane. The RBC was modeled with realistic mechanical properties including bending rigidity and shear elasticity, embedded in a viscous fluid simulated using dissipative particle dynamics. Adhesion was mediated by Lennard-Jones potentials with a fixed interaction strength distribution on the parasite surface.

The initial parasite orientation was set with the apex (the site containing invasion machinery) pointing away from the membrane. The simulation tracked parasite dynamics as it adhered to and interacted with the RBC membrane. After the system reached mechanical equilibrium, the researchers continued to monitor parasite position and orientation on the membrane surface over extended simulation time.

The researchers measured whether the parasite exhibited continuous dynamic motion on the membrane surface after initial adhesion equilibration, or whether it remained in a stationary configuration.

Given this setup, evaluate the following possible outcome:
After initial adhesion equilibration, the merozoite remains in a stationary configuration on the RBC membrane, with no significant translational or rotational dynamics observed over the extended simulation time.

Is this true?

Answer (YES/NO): YES